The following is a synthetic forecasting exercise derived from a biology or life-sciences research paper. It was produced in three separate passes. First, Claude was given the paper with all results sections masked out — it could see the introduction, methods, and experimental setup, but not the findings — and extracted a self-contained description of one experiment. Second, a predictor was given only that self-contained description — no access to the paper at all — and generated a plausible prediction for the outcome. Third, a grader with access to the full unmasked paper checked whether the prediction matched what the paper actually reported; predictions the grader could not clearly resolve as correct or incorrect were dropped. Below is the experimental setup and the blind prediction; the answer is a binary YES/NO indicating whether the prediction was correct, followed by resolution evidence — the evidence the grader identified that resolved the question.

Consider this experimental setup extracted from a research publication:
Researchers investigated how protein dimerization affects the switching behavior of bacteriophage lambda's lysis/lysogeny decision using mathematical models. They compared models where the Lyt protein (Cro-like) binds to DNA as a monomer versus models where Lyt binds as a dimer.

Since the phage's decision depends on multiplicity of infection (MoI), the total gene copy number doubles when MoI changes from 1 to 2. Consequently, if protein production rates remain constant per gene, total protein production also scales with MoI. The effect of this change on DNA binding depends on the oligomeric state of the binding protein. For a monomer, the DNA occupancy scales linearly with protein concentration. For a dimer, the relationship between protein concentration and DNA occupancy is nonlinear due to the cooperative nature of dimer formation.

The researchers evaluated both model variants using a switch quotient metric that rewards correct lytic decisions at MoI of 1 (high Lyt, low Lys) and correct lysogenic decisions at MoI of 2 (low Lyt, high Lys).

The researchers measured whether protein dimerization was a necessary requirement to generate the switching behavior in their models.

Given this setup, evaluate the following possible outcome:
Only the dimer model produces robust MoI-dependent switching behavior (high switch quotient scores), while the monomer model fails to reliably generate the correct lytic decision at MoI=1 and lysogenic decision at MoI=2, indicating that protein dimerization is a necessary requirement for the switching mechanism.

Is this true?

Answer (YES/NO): NO